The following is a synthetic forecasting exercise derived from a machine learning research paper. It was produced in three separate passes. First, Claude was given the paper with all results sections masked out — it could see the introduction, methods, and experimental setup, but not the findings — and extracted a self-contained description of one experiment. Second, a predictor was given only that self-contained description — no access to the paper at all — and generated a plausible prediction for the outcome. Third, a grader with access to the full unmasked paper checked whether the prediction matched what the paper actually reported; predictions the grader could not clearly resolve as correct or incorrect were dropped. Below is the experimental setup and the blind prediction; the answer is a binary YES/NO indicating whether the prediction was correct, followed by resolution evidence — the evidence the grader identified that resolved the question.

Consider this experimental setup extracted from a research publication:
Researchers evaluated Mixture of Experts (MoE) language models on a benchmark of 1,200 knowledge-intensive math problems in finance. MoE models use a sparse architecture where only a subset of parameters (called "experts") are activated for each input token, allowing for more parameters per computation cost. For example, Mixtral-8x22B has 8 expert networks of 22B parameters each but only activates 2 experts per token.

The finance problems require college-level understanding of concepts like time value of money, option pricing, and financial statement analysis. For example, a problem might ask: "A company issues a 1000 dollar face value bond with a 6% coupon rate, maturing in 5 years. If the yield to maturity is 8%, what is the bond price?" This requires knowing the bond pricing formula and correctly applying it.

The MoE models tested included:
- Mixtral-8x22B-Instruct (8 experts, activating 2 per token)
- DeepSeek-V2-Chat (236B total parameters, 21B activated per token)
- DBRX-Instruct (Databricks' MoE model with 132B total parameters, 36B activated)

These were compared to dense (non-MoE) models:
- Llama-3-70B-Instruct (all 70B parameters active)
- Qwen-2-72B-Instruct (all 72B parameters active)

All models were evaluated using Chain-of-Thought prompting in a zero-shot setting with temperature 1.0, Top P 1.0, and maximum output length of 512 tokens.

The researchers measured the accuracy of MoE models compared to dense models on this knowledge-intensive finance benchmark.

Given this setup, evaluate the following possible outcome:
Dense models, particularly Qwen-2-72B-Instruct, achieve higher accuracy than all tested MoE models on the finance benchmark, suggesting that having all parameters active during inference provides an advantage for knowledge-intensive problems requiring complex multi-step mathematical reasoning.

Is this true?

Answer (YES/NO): NO